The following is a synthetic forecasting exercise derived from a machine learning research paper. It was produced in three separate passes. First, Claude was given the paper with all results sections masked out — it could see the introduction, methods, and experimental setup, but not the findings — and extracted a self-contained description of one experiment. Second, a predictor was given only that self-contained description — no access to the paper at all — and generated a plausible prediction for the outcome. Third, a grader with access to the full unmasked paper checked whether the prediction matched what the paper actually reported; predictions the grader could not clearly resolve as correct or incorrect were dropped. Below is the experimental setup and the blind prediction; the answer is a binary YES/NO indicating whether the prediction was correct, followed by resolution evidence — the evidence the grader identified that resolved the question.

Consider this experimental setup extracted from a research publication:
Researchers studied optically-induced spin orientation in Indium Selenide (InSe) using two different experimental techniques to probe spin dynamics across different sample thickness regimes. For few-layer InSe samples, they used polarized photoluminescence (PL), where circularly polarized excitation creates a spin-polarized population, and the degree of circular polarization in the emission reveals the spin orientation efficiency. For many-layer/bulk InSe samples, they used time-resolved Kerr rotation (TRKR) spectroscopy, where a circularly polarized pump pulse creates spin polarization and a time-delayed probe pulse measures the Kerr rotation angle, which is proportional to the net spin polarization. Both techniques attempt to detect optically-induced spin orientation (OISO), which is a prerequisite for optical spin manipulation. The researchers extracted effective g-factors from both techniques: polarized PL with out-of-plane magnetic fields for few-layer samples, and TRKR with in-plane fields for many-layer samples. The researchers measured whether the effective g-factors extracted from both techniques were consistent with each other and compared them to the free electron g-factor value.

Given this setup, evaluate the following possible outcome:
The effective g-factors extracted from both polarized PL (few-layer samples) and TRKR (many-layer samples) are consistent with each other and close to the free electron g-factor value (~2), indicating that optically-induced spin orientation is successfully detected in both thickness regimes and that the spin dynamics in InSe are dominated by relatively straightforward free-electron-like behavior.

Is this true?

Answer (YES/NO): NO